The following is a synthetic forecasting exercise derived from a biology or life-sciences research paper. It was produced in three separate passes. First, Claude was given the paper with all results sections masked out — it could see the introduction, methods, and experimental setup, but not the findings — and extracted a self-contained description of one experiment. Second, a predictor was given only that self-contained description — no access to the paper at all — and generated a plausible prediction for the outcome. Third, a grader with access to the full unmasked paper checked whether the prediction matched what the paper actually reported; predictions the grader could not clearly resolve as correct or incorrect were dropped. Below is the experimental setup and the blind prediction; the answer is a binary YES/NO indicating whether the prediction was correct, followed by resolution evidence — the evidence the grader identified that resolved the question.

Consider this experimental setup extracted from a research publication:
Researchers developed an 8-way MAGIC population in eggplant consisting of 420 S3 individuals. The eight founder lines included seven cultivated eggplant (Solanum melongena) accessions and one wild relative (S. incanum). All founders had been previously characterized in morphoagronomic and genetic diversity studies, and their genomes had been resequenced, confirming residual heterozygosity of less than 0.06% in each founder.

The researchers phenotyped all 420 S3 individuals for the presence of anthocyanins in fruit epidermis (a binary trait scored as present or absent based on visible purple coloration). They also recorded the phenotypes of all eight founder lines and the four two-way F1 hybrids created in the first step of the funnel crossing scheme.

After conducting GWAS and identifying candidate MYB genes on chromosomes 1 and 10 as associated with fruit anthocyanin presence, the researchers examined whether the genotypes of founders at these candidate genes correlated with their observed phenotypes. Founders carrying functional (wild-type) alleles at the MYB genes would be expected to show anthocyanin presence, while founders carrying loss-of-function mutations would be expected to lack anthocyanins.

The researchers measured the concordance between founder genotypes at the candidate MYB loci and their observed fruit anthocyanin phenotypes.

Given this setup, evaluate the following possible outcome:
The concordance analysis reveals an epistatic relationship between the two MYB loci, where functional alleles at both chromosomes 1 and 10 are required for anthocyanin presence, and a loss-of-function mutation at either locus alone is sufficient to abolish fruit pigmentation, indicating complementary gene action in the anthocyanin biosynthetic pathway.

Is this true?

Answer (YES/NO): NO